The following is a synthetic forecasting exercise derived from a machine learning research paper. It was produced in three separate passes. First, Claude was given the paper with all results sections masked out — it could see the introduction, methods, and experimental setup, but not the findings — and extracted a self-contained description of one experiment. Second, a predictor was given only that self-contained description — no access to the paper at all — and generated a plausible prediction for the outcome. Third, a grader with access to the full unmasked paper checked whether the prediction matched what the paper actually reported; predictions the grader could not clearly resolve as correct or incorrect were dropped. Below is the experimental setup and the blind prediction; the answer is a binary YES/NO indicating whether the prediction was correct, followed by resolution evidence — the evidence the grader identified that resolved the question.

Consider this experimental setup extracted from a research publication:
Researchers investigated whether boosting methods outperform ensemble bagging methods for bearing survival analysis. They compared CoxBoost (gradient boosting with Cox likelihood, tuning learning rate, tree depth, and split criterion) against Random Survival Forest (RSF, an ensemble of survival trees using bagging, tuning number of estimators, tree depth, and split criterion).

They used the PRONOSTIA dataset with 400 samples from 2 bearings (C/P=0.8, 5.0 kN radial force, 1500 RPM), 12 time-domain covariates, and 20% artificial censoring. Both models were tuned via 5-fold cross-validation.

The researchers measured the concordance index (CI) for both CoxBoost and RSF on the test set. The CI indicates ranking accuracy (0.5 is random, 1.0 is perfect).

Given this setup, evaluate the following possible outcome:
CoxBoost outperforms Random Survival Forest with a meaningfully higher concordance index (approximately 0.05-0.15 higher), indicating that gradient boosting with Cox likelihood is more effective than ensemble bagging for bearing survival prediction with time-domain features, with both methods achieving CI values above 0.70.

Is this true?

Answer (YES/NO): NO